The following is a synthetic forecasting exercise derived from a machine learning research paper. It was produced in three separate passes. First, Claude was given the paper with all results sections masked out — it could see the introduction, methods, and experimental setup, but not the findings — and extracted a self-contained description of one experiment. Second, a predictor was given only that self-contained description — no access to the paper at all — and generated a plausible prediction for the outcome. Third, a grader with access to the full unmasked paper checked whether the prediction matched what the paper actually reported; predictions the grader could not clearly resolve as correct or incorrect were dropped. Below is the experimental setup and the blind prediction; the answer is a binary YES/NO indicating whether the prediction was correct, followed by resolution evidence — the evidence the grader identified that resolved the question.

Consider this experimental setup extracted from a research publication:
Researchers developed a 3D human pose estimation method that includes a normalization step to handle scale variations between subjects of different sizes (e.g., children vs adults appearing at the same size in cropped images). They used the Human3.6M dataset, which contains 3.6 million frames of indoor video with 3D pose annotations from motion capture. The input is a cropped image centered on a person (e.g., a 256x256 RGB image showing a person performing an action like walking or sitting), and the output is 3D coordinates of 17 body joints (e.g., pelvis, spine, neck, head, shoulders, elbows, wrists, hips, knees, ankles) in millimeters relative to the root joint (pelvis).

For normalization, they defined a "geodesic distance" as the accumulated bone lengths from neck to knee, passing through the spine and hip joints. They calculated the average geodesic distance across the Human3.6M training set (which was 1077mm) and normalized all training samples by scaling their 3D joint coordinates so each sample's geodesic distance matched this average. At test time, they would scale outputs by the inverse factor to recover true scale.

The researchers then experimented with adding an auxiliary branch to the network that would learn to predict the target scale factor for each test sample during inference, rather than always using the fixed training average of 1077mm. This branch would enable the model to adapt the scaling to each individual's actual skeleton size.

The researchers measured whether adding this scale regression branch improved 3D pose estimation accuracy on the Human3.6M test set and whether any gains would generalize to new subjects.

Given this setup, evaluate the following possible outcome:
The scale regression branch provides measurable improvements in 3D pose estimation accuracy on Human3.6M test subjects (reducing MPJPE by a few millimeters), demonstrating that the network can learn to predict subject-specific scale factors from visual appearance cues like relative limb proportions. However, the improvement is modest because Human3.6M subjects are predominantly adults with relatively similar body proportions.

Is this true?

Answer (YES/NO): NO